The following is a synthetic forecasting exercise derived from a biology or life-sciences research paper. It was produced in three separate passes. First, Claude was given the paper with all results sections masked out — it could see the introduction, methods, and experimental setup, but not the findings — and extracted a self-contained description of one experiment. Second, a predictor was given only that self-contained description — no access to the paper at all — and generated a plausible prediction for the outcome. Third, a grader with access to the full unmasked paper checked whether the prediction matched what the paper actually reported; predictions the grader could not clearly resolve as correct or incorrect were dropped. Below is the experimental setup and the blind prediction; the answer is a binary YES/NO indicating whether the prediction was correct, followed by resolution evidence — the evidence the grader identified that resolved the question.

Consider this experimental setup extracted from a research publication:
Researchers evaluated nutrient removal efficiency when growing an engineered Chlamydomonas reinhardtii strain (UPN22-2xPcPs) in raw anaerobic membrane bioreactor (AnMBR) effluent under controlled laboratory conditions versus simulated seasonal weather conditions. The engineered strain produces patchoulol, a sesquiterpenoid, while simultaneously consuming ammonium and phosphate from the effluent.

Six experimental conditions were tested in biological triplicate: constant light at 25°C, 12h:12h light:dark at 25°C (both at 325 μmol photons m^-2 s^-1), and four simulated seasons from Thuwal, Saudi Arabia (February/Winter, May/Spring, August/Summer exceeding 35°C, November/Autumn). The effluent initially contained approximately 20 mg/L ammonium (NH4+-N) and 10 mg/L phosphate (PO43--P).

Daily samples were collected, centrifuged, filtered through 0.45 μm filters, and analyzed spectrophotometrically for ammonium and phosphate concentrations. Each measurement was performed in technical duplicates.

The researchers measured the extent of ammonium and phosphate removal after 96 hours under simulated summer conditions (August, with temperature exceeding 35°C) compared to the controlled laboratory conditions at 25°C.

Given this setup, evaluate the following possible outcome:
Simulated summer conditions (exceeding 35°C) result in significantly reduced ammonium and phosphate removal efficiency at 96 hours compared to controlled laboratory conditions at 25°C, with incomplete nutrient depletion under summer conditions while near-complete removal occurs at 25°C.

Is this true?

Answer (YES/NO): NO